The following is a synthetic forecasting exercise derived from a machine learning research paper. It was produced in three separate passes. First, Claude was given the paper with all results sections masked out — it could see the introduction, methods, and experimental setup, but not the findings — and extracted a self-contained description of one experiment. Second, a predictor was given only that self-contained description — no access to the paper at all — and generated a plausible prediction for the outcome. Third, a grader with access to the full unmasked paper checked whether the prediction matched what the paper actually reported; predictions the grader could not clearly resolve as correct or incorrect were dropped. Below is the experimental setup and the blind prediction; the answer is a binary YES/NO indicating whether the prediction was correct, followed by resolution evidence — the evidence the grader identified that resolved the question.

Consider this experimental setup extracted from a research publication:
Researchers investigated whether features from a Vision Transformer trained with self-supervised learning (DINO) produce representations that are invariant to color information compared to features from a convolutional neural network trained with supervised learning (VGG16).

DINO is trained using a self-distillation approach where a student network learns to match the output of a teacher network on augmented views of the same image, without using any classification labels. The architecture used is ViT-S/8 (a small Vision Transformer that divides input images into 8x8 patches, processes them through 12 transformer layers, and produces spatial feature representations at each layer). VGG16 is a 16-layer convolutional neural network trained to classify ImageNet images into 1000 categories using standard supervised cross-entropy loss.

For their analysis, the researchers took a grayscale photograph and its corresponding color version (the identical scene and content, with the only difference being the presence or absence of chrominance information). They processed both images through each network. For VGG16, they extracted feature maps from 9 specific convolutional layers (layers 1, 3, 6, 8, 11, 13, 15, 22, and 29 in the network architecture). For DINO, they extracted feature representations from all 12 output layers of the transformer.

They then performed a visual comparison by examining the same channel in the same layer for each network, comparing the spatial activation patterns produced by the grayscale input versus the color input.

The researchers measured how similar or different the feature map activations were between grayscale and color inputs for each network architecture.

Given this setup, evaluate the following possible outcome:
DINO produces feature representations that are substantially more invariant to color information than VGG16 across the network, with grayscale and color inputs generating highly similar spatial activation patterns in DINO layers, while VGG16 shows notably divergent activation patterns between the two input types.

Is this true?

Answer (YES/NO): YES